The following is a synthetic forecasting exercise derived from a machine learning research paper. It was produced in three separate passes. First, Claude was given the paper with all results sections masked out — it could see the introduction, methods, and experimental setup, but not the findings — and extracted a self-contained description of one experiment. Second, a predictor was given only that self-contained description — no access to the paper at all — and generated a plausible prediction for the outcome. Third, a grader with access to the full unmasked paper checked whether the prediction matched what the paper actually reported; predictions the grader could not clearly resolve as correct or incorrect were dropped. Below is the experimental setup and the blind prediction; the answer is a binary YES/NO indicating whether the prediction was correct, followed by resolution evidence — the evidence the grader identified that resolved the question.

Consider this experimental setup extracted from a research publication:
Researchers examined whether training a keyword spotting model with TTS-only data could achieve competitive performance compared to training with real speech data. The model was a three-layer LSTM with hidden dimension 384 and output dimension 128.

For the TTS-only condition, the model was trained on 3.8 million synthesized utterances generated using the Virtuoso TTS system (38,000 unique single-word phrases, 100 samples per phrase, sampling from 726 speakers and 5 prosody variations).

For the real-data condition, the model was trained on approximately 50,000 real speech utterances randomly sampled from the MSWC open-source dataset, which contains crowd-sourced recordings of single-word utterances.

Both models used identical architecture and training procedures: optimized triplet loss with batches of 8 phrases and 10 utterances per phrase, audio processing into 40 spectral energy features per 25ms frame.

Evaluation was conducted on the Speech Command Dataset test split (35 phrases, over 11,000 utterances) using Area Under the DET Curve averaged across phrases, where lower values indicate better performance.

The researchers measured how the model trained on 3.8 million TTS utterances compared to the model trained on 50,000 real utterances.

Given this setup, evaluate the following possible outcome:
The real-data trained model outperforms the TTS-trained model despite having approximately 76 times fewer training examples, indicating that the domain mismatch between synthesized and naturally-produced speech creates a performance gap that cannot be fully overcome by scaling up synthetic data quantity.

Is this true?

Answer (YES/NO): YES